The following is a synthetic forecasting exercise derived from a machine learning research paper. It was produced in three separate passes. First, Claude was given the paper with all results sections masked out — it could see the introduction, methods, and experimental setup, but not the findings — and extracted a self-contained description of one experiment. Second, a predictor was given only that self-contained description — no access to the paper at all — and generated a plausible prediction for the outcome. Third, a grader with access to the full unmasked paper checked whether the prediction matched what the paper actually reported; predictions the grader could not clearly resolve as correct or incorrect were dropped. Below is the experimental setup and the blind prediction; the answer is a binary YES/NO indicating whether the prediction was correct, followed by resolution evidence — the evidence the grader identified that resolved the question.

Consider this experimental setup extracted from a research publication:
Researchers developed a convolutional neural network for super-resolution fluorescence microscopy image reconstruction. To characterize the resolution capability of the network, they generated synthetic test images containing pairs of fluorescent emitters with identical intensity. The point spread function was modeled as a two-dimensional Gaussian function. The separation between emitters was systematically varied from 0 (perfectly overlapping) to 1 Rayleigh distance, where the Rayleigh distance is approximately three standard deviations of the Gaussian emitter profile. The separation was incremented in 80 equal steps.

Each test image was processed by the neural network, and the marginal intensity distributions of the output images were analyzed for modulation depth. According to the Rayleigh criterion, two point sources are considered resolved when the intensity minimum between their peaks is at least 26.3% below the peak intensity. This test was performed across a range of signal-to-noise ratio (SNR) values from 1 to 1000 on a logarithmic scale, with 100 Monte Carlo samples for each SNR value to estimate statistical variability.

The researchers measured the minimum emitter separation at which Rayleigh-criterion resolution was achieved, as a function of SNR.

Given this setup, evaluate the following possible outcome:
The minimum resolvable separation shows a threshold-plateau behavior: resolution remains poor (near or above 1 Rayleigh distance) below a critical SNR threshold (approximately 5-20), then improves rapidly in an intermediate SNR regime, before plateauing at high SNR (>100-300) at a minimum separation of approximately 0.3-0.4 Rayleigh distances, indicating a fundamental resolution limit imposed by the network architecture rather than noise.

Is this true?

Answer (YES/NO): NO